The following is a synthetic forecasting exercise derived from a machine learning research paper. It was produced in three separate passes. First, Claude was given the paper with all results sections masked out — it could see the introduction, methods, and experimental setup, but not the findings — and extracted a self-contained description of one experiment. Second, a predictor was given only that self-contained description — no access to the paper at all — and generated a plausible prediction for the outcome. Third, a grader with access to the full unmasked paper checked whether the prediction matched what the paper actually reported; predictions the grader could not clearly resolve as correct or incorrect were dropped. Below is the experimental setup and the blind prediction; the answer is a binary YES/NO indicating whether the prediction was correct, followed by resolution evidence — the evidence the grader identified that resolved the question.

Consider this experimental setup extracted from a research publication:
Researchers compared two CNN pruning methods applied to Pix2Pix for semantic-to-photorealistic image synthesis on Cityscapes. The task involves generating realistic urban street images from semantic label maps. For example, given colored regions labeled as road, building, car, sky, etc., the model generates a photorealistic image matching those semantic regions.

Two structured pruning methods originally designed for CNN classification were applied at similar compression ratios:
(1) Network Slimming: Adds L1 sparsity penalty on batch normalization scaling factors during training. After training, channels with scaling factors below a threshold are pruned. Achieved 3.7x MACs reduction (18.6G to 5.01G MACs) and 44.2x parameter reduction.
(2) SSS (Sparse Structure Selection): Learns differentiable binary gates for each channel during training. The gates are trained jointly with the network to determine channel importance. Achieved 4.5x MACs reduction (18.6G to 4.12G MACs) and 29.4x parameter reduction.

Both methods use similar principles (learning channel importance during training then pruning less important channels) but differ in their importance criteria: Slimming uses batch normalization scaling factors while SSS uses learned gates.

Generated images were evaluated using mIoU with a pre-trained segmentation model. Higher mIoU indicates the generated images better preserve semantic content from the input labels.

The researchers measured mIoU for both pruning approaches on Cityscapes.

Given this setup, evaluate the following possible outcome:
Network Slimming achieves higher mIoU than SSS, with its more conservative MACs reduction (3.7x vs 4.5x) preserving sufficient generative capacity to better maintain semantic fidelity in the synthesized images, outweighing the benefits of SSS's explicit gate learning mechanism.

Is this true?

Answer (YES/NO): NO